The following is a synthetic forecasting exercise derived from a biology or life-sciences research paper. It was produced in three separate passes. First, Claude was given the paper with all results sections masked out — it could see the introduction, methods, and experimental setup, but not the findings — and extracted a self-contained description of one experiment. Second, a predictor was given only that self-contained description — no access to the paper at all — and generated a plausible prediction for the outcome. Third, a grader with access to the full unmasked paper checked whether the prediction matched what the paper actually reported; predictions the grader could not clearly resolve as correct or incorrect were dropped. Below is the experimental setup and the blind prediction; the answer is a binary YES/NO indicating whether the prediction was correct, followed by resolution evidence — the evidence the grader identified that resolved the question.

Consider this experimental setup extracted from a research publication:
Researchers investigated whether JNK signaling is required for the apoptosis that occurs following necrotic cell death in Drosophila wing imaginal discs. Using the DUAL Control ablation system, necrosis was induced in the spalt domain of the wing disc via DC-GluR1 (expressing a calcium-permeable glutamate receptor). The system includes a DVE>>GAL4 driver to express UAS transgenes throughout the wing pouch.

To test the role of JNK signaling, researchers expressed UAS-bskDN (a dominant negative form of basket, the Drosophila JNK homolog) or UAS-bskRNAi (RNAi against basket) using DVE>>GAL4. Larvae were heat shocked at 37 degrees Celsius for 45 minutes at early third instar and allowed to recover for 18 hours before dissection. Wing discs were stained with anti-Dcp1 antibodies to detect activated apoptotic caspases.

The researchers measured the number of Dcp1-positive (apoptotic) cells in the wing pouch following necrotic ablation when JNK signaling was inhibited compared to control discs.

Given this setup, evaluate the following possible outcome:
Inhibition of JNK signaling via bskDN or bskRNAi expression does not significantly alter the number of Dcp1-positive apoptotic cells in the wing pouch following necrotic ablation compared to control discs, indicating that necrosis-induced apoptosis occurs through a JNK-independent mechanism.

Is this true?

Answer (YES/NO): NO